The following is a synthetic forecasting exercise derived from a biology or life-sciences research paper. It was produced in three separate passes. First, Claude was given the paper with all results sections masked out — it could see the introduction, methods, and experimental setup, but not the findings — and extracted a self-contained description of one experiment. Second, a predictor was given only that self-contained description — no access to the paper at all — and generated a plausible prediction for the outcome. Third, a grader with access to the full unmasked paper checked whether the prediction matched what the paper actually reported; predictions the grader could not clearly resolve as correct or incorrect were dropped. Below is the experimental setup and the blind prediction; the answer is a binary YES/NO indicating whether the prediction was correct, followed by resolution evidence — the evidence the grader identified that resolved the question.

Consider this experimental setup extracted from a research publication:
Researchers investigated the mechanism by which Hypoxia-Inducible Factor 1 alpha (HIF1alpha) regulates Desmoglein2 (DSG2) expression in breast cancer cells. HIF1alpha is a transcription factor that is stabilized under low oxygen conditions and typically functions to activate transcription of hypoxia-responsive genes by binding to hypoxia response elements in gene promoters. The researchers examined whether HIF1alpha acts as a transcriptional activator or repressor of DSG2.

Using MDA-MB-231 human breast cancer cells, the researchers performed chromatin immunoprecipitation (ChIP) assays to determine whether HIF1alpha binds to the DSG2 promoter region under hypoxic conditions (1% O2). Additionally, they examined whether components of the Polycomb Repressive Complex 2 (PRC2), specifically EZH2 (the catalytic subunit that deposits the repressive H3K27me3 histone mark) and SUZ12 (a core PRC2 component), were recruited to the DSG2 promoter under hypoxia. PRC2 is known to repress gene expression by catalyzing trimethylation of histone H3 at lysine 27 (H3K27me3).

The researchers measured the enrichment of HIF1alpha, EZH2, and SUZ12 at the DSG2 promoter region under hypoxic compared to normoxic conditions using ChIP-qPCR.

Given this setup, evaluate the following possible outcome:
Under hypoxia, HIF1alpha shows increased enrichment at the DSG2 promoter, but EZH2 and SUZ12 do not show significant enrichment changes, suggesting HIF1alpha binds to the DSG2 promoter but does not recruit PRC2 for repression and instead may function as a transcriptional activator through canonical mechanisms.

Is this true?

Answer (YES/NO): NO